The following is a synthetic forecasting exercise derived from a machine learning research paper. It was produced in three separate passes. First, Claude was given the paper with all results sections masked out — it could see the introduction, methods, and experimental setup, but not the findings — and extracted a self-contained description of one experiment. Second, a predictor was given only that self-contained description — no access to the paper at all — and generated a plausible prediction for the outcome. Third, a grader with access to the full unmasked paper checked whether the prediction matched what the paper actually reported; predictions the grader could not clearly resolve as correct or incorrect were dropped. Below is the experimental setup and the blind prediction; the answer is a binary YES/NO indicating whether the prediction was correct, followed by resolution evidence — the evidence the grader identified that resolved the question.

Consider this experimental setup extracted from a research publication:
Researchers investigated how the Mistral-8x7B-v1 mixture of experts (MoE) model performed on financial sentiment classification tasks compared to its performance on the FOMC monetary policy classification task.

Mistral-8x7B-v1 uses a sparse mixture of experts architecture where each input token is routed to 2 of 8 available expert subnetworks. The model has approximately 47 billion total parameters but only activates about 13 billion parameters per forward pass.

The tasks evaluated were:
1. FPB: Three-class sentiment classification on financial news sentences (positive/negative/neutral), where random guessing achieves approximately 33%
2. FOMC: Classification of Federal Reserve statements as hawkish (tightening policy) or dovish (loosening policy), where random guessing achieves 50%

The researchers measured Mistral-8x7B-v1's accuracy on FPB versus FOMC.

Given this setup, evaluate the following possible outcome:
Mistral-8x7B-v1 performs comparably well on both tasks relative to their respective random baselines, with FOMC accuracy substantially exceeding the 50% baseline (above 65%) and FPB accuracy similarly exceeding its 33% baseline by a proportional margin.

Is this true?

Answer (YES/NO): NO